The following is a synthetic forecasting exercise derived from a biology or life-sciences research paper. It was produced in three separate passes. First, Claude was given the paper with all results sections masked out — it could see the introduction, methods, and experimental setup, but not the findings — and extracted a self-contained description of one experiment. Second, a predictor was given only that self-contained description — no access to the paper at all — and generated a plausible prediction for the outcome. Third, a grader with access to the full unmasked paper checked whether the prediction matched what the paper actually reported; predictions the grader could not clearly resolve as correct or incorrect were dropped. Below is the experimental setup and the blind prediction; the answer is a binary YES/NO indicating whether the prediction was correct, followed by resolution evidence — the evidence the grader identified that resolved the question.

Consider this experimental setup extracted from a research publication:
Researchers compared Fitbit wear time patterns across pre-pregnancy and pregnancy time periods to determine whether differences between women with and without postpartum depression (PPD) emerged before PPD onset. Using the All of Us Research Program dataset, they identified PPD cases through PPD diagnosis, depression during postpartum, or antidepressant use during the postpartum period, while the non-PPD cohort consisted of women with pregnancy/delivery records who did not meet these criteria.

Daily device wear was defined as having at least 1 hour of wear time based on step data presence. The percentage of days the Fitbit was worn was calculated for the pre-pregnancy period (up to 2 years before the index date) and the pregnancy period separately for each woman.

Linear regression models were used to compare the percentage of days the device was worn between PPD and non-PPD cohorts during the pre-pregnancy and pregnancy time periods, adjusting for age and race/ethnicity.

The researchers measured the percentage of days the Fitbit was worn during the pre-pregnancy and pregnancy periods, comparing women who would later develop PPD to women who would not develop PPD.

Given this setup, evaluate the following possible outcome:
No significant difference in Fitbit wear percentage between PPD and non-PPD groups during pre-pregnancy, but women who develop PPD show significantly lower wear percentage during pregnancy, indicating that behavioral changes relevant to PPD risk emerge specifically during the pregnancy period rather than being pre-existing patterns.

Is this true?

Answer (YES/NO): NO